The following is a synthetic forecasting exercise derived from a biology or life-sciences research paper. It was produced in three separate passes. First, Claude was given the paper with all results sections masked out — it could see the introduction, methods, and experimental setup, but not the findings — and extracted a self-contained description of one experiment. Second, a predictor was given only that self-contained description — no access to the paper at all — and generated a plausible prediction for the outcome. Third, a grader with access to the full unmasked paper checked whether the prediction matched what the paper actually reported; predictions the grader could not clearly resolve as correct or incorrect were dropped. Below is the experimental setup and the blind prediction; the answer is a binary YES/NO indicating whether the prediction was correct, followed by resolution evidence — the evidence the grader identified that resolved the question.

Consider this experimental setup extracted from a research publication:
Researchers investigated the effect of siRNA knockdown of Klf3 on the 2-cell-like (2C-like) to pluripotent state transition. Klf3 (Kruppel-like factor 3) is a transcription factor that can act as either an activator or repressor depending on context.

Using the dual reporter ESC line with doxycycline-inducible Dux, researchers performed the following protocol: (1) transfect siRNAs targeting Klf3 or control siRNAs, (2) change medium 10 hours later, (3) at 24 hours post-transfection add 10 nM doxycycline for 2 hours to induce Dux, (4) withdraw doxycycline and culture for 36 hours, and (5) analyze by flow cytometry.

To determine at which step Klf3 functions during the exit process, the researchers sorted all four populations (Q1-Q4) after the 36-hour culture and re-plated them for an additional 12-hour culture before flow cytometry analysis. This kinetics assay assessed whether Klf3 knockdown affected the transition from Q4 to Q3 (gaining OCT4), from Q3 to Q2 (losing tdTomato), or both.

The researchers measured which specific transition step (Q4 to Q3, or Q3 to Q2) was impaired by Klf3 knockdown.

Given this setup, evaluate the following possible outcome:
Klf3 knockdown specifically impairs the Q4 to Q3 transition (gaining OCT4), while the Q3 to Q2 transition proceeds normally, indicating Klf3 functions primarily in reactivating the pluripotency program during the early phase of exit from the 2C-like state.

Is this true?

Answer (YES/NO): NO